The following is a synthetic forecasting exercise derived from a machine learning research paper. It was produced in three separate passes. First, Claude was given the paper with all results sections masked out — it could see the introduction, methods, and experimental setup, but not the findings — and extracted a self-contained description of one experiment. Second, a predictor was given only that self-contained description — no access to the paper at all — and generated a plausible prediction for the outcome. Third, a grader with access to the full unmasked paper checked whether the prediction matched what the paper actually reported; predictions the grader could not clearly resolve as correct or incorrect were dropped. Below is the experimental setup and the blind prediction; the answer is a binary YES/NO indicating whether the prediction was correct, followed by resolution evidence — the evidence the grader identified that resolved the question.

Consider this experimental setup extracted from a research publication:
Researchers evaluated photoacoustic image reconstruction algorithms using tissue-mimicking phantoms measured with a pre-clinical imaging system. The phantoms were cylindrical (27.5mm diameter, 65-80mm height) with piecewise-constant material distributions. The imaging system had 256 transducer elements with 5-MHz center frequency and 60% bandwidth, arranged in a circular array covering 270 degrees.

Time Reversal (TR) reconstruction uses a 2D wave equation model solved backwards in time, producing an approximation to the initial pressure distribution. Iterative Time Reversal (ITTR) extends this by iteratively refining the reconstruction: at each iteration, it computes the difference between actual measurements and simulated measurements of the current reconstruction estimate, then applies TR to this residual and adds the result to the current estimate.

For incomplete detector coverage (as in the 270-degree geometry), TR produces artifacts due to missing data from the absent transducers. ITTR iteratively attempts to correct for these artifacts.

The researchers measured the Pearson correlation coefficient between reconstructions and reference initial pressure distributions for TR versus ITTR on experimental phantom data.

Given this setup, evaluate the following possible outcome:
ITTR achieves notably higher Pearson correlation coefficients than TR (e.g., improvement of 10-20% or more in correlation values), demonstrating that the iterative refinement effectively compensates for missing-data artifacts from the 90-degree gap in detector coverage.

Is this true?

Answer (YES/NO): NO